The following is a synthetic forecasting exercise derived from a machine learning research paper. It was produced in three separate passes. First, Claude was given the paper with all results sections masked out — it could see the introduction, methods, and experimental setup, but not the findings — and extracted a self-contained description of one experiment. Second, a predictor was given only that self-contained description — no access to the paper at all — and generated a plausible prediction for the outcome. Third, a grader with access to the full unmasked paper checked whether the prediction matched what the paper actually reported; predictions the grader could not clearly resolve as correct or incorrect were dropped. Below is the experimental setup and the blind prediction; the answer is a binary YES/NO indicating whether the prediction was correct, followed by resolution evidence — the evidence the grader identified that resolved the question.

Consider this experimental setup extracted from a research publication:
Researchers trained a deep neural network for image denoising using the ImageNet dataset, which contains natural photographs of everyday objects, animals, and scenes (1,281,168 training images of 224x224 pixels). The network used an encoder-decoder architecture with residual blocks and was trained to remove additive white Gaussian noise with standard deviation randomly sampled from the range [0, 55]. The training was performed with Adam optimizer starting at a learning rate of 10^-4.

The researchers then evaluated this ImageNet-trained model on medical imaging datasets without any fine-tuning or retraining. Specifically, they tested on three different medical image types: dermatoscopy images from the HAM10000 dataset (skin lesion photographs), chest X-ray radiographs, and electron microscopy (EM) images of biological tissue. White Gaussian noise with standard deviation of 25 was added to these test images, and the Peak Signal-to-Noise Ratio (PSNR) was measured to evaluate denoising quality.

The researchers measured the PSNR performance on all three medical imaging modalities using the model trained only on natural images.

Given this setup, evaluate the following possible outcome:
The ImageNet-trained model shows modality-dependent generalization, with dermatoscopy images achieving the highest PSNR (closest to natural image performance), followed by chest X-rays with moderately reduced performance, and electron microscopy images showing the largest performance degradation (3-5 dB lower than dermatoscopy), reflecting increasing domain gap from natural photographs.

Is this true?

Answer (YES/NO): NO